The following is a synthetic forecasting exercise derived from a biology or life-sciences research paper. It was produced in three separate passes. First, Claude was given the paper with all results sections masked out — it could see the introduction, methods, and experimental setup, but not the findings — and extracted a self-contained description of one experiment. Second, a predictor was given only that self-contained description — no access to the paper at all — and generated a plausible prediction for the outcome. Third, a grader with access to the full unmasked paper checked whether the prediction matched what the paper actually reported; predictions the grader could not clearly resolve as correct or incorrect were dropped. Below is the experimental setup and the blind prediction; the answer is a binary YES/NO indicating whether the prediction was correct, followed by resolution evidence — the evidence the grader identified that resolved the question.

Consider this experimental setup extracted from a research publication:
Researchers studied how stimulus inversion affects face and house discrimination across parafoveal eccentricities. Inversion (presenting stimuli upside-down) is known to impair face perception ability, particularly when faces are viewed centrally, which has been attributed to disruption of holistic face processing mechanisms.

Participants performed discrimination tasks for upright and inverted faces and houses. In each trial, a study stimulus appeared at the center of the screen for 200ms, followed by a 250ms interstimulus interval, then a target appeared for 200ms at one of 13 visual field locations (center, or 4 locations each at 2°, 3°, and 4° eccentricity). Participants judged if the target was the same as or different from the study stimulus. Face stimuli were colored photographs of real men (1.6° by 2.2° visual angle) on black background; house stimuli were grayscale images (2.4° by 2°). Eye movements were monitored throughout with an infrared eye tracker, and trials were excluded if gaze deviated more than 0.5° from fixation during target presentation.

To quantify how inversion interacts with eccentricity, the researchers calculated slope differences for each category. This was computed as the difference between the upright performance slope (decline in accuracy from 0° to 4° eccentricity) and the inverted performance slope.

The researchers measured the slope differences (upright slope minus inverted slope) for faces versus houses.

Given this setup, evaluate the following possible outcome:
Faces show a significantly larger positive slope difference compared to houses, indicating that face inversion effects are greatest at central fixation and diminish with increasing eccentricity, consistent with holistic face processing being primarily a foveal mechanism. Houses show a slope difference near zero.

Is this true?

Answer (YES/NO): NO